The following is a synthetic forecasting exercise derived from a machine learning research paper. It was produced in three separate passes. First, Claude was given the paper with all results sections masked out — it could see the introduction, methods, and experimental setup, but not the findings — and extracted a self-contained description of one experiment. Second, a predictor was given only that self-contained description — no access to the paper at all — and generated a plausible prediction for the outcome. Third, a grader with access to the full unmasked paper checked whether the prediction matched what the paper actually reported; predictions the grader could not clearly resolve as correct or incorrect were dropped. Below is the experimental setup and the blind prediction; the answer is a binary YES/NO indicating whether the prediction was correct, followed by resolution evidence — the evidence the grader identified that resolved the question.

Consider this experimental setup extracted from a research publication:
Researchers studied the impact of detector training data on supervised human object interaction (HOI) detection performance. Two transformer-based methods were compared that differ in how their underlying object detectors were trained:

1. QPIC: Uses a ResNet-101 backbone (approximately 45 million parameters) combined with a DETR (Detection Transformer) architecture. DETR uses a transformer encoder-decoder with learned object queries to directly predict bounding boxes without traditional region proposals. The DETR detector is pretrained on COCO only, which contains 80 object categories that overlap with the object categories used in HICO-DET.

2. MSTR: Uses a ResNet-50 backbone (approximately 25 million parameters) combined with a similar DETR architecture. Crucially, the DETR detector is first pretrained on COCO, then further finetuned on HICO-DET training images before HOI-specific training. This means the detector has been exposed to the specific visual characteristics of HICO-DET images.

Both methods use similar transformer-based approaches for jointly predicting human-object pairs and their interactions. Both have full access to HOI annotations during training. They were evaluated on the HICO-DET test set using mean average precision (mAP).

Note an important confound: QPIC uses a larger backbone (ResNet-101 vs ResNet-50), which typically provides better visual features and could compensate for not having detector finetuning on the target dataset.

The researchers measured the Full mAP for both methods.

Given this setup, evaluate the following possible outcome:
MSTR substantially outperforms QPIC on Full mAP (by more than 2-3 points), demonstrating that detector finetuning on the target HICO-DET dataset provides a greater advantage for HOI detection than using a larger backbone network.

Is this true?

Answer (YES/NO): NO